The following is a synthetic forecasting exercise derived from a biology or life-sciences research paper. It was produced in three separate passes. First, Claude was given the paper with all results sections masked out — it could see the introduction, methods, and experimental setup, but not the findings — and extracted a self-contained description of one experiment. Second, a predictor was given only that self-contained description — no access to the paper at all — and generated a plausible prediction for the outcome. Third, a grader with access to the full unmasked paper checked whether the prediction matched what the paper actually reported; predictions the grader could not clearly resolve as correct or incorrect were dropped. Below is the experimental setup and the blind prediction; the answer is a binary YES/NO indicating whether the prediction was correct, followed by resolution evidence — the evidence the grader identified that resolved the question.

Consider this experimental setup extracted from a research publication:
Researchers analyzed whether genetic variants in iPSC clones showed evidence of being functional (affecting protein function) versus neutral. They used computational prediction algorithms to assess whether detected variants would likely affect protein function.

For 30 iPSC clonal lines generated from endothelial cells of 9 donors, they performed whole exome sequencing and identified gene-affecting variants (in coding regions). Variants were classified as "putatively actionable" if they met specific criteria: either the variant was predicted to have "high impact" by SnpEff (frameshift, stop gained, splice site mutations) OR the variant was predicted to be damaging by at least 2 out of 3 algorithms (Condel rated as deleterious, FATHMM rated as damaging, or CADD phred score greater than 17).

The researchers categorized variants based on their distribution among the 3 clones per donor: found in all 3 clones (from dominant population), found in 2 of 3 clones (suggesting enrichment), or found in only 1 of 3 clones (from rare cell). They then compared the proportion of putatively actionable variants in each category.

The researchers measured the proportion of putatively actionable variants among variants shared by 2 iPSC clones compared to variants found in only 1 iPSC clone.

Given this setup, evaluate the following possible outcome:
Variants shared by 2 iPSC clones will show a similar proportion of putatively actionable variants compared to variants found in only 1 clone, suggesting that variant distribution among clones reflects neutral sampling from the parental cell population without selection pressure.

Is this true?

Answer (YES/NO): NO